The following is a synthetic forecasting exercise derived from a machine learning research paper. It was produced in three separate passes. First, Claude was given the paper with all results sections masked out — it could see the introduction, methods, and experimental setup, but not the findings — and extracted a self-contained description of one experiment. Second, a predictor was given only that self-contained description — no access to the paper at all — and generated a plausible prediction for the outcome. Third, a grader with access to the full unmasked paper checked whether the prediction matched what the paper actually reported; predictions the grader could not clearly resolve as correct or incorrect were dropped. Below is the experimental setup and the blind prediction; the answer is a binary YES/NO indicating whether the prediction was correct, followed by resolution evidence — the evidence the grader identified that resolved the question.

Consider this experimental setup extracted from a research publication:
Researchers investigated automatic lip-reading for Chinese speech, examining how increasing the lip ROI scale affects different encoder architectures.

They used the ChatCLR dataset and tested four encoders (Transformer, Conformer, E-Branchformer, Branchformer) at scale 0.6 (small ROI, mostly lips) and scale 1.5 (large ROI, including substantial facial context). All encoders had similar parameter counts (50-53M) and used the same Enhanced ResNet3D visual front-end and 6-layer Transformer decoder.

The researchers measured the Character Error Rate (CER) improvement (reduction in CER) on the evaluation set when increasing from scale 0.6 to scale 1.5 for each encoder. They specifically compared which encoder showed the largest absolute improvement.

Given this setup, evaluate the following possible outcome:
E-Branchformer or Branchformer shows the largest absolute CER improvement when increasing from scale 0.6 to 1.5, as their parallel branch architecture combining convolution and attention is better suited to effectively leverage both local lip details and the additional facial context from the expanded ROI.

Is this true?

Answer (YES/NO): YES